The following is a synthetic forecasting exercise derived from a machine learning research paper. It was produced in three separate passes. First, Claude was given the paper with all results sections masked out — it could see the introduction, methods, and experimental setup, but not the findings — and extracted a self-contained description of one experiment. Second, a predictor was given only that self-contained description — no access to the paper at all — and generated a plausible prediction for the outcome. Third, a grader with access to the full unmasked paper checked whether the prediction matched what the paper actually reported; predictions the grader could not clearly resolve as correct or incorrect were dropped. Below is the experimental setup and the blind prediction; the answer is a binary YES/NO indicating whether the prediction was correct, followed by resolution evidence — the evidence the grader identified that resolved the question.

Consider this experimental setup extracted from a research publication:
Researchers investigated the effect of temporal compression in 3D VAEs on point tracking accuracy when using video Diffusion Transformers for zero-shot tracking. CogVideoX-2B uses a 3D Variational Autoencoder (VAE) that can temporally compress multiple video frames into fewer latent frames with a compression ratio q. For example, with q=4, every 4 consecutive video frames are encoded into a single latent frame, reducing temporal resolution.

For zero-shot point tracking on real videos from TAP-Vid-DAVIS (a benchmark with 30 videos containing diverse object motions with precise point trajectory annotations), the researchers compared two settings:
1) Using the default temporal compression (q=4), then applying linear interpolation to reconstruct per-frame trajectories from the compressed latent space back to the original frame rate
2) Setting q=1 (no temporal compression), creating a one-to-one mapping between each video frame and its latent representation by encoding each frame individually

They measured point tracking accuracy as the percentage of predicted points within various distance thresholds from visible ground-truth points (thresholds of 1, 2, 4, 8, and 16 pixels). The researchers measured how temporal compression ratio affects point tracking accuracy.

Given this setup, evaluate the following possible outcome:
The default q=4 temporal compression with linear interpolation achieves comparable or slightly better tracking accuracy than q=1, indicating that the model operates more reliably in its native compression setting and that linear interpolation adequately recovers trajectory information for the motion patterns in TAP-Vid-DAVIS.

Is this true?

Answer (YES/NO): NO